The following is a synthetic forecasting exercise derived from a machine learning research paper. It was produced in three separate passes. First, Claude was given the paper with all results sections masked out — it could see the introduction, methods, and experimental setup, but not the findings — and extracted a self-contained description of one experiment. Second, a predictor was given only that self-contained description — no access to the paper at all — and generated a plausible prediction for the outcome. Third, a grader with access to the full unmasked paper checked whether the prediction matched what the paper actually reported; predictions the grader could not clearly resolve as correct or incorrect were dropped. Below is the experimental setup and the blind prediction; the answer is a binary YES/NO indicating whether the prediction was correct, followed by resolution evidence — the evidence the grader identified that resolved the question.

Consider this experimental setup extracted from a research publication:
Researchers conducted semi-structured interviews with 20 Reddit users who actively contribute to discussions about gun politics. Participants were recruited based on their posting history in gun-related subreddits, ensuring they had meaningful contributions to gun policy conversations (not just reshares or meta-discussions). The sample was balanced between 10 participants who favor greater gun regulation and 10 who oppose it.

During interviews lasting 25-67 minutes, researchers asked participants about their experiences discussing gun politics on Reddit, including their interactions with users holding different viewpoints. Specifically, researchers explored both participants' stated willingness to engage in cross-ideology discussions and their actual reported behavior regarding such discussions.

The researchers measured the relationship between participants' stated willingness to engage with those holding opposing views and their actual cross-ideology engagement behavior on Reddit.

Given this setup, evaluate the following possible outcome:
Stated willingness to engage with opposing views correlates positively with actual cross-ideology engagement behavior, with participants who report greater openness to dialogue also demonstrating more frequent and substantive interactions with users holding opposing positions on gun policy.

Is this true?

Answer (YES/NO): NO